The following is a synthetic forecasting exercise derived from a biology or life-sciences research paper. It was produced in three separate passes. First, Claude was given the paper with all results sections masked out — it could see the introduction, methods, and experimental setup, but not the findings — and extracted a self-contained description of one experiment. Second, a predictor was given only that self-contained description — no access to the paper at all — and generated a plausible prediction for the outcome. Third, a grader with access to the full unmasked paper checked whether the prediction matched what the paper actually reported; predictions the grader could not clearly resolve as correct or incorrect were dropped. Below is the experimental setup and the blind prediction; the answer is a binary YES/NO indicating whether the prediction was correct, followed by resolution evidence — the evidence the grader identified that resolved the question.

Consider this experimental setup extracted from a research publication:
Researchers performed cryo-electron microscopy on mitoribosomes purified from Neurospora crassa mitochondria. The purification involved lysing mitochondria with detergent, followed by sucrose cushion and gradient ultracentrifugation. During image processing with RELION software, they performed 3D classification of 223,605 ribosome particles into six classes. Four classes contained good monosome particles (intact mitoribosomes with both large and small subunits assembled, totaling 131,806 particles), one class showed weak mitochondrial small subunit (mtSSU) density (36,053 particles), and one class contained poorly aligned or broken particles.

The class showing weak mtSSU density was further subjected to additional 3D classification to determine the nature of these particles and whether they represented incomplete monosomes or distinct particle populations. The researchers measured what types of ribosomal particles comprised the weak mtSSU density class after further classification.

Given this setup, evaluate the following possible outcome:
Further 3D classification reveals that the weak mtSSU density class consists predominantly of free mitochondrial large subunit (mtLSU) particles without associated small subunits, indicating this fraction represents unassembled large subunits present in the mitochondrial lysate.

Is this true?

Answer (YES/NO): YES